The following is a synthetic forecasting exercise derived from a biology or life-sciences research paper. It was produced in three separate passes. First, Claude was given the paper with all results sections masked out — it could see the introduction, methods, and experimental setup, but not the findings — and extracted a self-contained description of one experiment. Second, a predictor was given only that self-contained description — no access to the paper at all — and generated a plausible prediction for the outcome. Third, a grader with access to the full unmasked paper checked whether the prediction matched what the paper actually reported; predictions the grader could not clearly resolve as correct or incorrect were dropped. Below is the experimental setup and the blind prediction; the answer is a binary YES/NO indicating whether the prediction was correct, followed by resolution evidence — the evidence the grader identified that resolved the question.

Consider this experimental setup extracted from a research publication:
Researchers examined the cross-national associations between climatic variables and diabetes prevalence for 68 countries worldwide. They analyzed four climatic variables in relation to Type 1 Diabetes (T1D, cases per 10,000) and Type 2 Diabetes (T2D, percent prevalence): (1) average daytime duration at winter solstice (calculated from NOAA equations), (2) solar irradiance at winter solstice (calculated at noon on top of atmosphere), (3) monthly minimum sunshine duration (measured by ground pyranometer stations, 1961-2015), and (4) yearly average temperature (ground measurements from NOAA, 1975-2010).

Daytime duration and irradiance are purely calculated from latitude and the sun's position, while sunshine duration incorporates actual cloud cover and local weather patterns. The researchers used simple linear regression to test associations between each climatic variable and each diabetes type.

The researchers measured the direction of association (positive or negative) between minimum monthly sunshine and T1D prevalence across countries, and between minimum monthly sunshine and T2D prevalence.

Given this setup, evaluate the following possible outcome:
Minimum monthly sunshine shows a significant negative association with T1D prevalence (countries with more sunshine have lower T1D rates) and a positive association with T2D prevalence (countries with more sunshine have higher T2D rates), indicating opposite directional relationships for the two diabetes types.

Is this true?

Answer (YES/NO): YES